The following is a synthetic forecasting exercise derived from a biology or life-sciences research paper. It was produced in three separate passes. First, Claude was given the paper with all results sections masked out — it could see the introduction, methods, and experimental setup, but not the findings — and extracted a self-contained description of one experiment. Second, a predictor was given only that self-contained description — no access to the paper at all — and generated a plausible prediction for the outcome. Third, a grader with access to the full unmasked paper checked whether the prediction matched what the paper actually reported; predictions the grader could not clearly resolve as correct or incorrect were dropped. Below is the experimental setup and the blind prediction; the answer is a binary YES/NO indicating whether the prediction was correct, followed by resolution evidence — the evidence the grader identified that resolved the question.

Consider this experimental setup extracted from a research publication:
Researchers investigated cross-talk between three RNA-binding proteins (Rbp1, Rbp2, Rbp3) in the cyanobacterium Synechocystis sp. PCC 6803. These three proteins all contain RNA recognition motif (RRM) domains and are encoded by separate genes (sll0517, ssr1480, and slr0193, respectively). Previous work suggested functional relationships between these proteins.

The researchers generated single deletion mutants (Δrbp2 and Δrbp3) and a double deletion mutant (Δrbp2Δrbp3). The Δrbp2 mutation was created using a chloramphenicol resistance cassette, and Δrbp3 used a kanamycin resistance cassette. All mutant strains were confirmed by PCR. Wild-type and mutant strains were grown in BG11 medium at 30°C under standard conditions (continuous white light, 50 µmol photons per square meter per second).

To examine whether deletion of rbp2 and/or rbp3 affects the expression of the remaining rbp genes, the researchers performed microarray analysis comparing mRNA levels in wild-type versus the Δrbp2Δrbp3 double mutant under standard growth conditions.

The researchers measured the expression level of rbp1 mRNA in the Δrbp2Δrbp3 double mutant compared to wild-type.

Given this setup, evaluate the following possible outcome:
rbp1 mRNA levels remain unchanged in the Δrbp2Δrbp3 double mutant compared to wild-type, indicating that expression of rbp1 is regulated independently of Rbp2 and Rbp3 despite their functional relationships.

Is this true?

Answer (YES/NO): NO